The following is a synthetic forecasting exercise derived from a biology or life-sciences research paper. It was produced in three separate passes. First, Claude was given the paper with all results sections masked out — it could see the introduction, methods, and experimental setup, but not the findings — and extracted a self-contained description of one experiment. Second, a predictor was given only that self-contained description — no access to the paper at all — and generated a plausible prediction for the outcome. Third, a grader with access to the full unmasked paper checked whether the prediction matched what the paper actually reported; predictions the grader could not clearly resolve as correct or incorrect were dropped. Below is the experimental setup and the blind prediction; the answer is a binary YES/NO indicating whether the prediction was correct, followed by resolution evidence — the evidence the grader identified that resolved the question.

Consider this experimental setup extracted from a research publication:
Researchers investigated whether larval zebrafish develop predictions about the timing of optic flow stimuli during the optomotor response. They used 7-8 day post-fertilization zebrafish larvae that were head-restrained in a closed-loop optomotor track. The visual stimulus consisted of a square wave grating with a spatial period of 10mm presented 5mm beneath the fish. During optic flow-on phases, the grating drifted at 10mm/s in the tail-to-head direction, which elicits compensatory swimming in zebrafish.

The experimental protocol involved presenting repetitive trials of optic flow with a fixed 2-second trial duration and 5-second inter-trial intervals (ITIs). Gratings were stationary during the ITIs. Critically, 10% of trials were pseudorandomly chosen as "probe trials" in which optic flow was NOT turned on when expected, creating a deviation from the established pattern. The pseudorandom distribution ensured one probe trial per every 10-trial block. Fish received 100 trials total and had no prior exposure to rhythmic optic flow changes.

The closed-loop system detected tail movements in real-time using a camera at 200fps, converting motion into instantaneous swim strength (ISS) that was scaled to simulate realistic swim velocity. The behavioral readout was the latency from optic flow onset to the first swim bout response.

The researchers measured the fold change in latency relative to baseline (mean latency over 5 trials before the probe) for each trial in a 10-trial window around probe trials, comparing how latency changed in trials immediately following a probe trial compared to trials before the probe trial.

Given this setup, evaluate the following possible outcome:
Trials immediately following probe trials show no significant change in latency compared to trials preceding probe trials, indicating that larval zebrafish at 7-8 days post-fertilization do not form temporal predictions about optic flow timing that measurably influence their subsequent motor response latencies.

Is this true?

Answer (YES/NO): NO